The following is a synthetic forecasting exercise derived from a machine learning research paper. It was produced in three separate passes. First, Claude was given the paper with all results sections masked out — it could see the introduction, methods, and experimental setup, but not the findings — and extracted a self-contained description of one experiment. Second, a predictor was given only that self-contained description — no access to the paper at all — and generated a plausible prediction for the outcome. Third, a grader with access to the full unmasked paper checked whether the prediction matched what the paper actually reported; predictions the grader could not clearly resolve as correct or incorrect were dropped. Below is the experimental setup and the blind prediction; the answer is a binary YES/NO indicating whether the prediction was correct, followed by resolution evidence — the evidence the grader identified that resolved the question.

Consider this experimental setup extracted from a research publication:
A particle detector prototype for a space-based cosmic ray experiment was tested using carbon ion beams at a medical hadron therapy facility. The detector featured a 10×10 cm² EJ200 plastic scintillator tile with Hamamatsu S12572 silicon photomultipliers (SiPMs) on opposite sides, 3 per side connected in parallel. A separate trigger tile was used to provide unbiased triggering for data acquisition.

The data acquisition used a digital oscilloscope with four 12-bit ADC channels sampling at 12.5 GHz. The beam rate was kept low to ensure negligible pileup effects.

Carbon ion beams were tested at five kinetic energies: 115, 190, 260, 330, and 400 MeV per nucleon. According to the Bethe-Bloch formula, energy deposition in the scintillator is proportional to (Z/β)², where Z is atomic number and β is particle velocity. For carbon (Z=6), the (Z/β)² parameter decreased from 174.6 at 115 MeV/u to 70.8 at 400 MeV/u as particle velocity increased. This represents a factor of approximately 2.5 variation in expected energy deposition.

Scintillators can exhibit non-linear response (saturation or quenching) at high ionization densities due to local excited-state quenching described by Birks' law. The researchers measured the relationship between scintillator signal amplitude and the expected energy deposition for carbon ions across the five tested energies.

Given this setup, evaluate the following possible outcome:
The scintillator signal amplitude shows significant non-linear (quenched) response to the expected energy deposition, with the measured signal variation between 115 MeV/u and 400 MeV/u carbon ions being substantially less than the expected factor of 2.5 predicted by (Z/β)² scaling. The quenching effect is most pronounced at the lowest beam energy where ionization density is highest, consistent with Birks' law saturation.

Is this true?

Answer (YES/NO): YES